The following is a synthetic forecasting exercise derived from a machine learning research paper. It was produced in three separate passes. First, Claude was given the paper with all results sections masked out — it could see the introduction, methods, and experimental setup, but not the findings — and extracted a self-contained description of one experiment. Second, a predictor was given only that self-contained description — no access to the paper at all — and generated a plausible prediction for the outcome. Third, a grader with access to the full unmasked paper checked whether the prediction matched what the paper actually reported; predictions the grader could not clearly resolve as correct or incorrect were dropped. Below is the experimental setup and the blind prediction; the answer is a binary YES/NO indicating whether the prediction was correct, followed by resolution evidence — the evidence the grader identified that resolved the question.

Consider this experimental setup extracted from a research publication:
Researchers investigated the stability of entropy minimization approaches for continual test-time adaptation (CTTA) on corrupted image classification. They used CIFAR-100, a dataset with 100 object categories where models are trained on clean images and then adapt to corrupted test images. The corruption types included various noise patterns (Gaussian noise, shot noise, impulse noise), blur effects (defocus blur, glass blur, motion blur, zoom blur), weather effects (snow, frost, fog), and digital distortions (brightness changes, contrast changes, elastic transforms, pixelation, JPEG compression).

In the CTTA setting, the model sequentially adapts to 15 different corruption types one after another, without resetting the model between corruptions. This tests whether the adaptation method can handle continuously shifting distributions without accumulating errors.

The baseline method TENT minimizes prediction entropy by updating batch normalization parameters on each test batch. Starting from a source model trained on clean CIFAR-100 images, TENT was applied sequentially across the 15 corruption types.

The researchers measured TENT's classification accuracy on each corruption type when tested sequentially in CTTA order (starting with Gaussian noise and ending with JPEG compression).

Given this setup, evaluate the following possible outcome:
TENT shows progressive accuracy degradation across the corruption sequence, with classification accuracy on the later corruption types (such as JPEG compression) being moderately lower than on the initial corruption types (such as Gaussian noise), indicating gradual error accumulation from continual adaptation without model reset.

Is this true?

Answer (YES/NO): NO